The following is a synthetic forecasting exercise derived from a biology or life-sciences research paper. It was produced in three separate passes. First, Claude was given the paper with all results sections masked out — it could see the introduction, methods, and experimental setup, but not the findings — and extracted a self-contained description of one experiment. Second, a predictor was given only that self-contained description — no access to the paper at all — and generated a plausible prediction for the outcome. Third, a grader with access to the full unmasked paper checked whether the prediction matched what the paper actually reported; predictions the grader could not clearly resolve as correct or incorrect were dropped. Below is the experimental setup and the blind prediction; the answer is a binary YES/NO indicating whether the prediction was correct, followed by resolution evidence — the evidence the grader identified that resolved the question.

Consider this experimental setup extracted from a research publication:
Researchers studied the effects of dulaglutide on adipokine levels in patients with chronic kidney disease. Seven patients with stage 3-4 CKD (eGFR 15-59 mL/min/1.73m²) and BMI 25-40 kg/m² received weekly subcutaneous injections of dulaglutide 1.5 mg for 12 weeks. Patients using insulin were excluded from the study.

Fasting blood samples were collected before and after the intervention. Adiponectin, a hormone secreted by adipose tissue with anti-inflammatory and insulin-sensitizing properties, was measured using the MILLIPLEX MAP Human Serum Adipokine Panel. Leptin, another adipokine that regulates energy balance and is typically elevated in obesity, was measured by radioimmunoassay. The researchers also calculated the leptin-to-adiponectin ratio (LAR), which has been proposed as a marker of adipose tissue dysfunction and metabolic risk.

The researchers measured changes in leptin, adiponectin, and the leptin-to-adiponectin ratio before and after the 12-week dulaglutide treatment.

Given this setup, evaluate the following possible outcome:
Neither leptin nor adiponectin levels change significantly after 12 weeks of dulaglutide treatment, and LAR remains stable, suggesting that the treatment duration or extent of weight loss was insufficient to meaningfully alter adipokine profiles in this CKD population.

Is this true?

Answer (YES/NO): NO